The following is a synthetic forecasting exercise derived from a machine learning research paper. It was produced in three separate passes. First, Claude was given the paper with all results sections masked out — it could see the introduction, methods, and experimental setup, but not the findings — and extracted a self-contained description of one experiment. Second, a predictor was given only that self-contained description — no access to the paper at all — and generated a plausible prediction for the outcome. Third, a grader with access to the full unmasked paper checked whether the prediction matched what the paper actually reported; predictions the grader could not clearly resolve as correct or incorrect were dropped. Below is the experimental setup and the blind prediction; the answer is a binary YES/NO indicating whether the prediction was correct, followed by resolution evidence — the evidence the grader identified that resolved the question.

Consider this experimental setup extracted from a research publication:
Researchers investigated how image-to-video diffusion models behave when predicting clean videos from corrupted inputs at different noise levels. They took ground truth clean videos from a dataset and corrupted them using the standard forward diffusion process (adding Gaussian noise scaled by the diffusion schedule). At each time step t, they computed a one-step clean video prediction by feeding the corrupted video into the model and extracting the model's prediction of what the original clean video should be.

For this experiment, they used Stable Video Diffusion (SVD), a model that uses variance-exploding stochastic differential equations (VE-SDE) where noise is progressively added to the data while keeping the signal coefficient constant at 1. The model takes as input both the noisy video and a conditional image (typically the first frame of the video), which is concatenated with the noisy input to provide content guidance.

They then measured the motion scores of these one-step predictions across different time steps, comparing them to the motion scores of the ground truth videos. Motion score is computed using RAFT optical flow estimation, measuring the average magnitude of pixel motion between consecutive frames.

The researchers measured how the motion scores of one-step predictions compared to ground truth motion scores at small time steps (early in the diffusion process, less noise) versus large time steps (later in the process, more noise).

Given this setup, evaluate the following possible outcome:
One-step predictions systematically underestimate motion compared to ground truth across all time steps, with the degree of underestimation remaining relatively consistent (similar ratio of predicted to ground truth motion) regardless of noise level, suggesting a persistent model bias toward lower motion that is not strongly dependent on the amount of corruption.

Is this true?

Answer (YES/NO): NO